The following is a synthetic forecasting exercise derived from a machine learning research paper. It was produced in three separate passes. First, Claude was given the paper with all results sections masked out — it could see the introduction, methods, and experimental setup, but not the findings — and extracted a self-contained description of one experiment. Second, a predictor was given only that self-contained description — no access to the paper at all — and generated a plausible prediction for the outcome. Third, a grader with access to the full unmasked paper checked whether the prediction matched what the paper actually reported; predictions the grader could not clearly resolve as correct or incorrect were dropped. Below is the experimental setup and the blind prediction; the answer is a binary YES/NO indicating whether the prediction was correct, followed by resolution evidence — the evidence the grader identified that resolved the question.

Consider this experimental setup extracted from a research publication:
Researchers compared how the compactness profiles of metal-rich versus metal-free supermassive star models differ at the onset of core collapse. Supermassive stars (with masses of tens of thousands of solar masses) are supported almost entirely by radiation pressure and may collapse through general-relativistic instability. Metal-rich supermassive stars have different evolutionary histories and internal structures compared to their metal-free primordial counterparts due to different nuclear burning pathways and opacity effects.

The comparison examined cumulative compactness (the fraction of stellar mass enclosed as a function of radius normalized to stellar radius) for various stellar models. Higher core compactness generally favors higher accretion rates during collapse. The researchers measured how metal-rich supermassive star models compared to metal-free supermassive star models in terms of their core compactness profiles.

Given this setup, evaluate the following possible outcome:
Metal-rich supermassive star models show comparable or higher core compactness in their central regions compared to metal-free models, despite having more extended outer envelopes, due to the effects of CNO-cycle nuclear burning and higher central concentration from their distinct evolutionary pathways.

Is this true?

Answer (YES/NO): NO